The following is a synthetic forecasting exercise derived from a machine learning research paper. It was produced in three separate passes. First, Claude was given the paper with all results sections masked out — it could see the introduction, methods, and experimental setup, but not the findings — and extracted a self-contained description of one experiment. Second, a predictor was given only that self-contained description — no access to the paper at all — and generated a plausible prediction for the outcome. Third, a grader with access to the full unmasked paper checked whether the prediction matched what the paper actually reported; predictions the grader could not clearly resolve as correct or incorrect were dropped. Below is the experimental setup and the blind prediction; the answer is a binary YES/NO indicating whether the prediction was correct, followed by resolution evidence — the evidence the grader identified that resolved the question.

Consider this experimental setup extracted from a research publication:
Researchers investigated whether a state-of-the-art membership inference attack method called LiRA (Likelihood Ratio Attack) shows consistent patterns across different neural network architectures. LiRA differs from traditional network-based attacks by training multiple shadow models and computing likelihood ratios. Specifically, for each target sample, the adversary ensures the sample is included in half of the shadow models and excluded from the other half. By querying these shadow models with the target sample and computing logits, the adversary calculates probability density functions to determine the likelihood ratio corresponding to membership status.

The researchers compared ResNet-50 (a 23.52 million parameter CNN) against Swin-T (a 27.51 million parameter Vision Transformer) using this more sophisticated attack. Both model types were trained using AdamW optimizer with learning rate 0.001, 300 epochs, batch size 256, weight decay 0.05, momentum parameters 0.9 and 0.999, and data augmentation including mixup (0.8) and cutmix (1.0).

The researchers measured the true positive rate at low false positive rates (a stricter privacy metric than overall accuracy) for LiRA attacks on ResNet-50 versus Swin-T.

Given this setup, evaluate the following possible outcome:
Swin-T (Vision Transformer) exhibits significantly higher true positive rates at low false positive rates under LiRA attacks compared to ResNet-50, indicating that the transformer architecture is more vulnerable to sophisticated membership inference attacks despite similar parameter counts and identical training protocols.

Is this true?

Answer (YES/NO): YES